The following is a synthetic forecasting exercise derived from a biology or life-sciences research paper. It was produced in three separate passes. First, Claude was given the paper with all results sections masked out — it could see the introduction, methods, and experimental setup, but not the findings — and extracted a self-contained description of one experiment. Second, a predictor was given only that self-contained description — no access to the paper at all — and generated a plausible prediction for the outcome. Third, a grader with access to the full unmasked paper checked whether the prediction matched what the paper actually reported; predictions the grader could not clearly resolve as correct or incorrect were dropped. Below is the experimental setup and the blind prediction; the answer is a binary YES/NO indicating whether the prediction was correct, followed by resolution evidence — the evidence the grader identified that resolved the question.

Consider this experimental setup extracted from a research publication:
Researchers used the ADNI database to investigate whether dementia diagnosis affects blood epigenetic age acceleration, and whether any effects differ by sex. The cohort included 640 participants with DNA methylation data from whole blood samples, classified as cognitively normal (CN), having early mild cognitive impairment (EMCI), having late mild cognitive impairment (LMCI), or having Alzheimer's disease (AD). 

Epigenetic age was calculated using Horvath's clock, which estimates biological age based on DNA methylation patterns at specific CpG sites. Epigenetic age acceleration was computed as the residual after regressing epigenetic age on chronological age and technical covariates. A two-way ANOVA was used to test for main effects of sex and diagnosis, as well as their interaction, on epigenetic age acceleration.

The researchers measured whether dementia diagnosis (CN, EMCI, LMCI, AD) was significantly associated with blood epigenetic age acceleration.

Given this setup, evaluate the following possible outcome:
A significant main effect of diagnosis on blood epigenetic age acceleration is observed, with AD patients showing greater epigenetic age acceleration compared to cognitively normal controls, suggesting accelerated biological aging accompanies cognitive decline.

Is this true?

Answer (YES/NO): NO